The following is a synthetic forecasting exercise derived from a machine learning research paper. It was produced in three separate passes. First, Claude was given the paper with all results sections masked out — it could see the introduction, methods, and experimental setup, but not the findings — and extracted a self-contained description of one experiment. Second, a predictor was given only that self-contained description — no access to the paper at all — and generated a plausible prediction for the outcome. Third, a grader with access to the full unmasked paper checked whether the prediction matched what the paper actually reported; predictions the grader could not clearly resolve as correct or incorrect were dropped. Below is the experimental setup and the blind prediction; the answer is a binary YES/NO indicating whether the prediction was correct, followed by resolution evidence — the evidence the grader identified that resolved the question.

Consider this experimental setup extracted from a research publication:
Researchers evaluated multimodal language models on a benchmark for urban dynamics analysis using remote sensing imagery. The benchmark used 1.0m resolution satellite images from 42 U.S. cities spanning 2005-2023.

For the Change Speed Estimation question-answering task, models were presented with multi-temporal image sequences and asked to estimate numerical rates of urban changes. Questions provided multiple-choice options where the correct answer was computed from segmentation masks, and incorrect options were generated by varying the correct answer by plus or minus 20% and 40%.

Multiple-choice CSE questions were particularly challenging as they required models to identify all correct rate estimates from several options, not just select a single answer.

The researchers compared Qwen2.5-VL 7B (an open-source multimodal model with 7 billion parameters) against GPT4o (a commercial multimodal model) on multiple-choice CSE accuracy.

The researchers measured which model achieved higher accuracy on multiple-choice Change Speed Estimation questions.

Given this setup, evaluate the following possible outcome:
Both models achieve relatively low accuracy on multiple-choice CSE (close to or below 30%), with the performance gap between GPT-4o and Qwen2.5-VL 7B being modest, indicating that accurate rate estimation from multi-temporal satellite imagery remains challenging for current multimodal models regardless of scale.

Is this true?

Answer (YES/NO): NO